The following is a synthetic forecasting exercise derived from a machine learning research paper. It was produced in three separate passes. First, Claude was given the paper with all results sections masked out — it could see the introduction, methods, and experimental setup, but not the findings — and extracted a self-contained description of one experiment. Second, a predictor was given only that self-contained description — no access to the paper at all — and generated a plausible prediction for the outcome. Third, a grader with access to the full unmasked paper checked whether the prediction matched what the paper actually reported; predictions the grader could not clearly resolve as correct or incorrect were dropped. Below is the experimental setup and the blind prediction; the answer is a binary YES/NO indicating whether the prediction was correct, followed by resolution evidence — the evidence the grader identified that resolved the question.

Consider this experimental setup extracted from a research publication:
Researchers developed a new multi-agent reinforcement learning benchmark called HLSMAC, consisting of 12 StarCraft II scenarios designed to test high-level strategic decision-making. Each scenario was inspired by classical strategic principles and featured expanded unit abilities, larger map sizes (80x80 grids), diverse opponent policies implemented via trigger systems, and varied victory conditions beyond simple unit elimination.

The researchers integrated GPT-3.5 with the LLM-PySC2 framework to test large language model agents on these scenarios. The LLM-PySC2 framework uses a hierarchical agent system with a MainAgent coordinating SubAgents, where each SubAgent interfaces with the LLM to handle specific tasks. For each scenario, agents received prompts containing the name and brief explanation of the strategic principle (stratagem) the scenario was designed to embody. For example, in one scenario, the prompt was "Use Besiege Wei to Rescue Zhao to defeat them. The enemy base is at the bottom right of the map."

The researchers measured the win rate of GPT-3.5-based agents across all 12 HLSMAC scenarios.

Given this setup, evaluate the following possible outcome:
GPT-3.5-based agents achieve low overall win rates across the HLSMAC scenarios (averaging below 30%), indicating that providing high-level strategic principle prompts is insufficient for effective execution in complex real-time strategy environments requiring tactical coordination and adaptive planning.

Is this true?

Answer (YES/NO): NO